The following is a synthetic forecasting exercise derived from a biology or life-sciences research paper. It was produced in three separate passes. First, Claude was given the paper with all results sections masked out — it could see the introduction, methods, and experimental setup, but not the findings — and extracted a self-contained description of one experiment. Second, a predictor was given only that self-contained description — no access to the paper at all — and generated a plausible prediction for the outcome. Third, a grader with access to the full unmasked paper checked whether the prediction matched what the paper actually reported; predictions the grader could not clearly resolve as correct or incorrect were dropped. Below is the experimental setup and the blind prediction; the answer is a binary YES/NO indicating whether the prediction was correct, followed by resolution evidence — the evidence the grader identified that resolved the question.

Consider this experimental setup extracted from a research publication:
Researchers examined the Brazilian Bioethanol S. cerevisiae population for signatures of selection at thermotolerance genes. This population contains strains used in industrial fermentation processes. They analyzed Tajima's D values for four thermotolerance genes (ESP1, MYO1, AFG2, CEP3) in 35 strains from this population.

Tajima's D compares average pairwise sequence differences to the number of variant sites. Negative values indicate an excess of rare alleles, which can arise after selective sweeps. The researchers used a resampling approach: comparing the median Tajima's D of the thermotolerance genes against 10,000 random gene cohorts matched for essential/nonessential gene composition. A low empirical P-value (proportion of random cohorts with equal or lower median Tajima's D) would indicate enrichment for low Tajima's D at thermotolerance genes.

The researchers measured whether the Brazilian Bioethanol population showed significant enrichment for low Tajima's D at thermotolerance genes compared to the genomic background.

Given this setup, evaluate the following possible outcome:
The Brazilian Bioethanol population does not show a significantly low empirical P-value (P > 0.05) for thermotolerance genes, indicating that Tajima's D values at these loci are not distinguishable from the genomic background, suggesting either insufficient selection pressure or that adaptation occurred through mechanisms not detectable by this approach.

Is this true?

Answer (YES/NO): NO